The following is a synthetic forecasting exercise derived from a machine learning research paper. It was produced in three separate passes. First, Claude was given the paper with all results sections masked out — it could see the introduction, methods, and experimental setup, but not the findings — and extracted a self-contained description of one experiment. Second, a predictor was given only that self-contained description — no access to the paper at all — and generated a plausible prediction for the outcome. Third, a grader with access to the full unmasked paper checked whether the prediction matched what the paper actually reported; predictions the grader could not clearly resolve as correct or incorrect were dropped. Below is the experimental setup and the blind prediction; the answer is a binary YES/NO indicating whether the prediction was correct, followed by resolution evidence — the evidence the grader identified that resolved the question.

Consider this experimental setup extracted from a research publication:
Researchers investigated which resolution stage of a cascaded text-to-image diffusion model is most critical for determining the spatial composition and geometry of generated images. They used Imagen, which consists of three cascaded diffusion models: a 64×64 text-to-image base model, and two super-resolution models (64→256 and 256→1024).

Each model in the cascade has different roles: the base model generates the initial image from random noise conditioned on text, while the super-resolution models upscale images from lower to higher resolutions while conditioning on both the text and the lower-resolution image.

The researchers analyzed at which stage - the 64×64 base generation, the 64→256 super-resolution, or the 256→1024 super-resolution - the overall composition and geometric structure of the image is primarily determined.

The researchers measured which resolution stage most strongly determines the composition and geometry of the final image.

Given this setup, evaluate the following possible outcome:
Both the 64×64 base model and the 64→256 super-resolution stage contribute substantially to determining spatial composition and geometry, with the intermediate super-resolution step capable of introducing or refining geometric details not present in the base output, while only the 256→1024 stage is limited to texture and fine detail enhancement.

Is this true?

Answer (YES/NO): NO